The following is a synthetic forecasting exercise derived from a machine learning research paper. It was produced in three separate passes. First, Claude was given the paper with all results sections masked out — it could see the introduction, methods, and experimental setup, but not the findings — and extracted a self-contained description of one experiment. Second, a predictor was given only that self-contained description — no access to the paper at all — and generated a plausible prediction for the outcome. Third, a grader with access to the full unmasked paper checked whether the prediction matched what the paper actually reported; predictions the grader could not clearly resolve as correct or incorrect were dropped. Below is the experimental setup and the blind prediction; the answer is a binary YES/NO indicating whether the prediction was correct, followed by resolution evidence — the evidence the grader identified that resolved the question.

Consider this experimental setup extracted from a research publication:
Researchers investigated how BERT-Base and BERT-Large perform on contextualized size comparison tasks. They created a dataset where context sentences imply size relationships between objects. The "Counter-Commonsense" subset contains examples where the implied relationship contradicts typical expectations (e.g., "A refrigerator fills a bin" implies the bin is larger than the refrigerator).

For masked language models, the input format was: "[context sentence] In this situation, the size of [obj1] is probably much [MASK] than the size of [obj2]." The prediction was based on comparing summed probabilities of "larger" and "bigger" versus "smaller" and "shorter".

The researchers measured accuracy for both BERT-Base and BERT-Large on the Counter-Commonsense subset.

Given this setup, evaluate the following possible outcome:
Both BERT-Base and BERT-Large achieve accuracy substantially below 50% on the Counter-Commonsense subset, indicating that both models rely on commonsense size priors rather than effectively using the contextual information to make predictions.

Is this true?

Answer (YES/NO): NO